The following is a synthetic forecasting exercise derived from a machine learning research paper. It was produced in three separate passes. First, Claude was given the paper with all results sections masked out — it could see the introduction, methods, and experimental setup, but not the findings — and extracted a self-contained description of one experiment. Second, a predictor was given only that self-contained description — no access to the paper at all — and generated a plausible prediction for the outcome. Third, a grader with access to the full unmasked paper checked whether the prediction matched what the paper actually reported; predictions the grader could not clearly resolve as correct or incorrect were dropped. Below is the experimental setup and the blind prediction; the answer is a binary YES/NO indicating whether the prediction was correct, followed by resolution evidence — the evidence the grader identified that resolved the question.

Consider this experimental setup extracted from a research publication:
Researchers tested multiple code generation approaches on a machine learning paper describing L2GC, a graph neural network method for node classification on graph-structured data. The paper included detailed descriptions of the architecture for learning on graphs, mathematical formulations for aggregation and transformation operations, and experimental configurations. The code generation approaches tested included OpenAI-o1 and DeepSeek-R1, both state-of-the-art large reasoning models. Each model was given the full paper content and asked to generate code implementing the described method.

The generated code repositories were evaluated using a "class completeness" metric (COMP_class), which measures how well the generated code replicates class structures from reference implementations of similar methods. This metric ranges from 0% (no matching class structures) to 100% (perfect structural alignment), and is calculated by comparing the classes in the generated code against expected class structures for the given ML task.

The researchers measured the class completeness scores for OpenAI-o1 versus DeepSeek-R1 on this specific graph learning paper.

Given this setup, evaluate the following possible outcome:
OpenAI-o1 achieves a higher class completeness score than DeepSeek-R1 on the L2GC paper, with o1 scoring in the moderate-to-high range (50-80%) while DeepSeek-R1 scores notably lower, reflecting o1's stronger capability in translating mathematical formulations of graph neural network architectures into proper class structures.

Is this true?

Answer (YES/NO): NO